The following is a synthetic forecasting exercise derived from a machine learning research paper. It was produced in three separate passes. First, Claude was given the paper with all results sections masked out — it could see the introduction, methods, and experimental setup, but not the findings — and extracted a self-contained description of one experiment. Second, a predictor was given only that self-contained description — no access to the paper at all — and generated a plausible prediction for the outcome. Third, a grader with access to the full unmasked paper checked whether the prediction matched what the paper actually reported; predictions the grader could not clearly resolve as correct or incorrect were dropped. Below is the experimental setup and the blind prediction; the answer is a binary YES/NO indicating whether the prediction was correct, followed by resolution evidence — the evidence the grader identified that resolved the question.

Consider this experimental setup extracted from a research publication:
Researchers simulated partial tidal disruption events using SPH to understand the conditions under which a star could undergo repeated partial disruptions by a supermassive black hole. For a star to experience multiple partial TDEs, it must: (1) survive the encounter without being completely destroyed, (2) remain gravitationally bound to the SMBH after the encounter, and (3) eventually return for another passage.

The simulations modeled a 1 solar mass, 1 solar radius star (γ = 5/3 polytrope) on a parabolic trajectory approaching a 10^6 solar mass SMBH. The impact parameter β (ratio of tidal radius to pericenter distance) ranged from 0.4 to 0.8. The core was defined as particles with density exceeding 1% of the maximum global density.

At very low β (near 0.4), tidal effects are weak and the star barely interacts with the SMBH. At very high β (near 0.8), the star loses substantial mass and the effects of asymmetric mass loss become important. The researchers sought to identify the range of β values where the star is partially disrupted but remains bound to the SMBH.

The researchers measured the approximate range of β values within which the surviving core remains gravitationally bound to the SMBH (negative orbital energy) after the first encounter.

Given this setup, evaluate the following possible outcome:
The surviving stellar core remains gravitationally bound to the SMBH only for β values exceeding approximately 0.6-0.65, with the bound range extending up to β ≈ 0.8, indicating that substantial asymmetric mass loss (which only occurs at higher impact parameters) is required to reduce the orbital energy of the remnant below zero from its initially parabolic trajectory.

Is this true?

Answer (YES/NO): NO